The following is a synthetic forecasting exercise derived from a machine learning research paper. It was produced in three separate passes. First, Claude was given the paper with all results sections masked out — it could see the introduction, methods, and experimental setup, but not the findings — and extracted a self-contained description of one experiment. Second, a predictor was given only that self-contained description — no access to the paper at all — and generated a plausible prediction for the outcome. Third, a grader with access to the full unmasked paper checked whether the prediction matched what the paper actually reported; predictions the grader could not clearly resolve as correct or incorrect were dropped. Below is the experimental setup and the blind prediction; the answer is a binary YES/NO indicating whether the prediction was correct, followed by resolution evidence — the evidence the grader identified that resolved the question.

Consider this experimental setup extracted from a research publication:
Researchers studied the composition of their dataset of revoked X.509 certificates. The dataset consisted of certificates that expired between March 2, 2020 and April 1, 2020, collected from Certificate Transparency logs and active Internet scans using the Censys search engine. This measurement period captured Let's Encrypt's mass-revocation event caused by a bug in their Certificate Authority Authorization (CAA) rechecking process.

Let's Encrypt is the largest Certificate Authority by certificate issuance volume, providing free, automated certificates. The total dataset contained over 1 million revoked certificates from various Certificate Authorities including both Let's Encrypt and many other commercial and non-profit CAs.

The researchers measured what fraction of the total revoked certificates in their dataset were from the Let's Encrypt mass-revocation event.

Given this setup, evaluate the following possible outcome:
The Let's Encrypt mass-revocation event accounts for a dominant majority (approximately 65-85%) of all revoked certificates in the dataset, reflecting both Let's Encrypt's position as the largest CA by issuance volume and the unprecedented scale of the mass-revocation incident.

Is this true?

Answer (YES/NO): YES